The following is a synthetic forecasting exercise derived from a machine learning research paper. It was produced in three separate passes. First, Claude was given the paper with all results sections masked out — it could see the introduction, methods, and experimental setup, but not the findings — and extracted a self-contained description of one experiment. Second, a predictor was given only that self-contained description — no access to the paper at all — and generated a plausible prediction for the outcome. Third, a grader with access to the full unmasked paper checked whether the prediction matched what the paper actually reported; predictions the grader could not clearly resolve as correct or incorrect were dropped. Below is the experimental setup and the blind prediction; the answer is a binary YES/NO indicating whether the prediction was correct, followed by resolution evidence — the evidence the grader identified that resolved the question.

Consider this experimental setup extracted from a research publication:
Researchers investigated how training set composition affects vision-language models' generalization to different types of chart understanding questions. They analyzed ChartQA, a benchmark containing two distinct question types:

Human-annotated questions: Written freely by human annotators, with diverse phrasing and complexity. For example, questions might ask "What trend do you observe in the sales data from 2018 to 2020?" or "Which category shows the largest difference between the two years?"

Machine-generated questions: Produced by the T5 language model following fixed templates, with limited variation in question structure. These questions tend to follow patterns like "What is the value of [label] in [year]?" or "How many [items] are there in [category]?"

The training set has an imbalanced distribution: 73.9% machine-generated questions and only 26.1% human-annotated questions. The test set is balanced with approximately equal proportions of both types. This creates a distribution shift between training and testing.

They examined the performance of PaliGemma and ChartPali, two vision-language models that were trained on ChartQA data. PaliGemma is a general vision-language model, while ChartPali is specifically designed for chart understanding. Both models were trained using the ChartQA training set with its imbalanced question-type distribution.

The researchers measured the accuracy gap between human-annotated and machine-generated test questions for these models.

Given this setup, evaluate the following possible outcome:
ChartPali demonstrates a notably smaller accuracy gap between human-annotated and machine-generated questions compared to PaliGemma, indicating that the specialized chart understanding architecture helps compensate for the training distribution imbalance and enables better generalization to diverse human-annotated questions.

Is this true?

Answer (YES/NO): NO